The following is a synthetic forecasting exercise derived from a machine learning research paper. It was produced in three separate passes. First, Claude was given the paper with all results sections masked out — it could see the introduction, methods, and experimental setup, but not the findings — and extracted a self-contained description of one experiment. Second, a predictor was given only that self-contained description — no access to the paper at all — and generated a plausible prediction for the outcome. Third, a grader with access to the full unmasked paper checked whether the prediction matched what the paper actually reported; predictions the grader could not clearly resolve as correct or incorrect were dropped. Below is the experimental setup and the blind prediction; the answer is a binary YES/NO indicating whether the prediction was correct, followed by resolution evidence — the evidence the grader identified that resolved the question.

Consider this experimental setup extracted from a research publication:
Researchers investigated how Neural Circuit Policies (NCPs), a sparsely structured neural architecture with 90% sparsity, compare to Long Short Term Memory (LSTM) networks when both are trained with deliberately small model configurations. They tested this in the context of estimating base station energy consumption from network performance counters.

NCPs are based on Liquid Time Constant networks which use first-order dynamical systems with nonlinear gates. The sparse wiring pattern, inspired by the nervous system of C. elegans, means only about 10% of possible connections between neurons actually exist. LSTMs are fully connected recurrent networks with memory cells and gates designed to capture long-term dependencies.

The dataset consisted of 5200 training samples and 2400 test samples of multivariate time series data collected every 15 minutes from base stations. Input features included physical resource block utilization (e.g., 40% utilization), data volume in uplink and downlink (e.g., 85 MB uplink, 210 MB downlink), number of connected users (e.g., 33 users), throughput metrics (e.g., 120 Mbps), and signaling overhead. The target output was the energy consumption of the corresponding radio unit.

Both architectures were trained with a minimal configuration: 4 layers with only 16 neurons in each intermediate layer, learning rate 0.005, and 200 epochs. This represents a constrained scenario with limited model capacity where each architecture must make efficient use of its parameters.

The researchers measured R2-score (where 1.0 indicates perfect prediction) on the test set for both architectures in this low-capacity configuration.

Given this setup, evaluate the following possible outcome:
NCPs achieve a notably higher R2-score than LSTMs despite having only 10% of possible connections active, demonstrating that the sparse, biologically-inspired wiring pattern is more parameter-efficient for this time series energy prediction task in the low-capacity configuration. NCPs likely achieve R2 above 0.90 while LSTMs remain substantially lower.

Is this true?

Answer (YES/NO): NO